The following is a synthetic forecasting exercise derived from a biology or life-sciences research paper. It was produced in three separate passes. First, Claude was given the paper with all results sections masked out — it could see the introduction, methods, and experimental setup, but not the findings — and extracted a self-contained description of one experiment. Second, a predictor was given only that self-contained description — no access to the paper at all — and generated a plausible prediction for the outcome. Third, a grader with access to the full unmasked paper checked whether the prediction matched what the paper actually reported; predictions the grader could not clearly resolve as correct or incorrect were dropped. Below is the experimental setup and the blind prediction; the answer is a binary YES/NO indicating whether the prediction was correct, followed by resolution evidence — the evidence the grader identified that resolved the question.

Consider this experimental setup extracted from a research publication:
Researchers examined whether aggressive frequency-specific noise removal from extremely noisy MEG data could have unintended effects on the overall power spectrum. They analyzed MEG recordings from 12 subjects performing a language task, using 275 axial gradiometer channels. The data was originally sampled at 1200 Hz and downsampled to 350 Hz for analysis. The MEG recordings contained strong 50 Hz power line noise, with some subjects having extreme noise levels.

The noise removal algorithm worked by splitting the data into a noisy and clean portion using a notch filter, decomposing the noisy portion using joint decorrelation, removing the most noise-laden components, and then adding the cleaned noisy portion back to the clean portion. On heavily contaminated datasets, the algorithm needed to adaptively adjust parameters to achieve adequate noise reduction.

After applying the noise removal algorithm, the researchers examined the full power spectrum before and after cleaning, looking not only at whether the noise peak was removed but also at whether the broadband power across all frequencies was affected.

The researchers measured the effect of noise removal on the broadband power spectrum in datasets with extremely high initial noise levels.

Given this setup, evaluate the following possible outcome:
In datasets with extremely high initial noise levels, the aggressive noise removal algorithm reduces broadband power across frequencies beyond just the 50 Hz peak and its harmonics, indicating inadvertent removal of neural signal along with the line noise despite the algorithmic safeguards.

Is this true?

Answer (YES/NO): NO